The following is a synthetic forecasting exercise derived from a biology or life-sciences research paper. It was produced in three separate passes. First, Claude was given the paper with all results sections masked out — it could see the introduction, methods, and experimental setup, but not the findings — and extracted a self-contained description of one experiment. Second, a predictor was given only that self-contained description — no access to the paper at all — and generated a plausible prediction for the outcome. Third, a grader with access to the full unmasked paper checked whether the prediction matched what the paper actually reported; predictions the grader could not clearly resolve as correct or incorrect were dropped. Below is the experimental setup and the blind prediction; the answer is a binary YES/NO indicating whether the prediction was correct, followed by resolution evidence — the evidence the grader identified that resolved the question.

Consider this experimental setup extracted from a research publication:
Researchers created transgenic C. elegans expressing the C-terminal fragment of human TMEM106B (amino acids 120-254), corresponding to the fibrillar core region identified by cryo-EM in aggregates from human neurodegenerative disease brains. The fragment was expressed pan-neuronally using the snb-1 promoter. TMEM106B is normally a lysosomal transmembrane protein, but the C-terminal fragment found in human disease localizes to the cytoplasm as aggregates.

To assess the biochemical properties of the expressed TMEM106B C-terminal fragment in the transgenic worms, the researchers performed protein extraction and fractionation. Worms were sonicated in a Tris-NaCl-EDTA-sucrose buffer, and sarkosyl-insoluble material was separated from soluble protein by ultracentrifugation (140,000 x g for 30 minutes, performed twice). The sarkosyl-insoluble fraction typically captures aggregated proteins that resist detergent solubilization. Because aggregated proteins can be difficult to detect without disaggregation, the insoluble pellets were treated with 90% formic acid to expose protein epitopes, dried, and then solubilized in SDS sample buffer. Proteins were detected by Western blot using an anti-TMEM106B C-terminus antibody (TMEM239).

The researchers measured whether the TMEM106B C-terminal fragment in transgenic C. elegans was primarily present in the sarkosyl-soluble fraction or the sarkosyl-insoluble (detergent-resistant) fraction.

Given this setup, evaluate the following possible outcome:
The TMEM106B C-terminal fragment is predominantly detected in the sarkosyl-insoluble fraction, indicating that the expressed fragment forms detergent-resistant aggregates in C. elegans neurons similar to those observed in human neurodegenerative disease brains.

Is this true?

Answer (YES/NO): YES